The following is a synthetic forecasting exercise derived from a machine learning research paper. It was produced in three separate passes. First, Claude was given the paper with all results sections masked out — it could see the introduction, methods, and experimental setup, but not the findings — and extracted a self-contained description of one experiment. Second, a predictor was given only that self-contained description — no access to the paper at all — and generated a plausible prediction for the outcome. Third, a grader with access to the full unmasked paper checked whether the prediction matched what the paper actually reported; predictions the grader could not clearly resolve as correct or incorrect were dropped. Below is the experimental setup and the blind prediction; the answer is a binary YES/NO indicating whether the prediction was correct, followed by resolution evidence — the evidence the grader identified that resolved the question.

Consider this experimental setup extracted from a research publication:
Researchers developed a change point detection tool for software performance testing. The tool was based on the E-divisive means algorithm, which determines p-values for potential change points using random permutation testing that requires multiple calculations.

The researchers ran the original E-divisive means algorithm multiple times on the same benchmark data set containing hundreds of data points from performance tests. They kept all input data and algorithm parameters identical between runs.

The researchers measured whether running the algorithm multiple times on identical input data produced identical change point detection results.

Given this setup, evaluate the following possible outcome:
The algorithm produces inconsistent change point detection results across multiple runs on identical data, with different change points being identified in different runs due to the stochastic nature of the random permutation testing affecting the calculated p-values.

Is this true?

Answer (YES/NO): YES